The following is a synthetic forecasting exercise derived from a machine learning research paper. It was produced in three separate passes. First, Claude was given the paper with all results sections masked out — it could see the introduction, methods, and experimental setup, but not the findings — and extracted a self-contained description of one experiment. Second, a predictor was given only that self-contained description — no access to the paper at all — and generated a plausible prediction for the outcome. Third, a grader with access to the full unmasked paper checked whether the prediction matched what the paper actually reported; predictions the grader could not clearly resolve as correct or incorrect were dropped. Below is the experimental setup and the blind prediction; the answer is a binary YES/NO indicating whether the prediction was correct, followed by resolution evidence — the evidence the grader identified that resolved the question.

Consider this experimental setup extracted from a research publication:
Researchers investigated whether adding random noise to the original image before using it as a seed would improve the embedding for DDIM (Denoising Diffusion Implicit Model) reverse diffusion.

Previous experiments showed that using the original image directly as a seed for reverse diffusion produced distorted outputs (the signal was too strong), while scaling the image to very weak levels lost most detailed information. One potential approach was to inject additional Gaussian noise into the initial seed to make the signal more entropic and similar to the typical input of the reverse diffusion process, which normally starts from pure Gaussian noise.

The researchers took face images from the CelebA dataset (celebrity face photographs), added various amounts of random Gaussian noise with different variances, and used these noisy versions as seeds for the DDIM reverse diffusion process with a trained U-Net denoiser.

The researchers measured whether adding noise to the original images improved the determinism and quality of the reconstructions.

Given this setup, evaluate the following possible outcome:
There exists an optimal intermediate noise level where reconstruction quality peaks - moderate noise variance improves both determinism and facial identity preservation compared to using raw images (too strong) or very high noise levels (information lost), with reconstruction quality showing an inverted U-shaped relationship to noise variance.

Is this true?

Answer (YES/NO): NO